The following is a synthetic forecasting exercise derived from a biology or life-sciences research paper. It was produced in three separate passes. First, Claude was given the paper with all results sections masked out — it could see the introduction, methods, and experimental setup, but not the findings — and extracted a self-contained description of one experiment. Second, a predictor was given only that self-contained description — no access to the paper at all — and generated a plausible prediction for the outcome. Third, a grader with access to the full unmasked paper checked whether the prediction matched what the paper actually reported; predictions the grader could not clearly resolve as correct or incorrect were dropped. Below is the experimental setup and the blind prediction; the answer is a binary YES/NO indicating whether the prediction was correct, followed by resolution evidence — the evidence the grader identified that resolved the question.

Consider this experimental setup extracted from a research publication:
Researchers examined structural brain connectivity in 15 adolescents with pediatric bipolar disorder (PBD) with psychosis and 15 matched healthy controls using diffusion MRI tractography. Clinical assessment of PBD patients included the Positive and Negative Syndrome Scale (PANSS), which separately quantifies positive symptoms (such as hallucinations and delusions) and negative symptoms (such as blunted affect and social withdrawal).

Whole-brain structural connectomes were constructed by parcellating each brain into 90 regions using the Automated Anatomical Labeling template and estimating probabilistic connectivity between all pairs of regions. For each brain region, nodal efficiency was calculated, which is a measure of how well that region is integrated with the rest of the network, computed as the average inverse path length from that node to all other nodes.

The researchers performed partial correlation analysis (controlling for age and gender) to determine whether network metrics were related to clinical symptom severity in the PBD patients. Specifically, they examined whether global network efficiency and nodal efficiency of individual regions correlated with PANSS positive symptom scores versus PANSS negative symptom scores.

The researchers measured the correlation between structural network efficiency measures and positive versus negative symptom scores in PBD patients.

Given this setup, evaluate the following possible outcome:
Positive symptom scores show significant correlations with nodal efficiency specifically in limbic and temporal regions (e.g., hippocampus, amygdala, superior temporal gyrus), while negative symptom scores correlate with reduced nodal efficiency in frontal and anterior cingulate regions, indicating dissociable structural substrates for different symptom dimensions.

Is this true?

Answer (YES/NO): NO